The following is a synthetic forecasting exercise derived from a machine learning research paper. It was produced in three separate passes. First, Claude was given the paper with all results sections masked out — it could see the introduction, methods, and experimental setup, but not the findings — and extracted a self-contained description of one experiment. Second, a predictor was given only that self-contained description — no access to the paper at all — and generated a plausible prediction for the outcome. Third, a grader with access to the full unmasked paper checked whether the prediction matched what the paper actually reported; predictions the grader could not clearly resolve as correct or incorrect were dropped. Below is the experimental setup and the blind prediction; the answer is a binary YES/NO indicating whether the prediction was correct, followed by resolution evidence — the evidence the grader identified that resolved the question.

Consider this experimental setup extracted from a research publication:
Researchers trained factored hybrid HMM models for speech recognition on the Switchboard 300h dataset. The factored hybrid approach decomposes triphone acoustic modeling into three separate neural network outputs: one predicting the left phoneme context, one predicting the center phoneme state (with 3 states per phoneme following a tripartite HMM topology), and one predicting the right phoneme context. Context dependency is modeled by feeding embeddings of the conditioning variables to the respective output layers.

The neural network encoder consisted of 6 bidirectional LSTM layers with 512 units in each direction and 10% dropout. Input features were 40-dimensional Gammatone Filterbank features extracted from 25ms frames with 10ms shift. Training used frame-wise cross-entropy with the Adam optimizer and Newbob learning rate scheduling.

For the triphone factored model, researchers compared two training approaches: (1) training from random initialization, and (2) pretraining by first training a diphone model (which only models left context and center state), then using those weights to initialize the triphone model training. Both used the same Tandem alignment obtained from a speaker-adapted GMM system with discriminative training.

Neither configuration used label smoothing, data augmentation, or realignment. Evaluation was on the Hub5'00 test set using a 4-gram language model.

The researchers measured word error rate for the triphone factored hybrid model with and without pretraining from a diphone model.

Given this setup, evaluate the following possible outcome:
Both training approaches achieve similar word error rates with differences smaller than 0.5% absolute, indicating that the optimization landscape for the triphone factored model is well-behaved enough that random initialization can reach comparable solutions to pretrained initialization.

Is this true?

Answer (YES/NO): YES